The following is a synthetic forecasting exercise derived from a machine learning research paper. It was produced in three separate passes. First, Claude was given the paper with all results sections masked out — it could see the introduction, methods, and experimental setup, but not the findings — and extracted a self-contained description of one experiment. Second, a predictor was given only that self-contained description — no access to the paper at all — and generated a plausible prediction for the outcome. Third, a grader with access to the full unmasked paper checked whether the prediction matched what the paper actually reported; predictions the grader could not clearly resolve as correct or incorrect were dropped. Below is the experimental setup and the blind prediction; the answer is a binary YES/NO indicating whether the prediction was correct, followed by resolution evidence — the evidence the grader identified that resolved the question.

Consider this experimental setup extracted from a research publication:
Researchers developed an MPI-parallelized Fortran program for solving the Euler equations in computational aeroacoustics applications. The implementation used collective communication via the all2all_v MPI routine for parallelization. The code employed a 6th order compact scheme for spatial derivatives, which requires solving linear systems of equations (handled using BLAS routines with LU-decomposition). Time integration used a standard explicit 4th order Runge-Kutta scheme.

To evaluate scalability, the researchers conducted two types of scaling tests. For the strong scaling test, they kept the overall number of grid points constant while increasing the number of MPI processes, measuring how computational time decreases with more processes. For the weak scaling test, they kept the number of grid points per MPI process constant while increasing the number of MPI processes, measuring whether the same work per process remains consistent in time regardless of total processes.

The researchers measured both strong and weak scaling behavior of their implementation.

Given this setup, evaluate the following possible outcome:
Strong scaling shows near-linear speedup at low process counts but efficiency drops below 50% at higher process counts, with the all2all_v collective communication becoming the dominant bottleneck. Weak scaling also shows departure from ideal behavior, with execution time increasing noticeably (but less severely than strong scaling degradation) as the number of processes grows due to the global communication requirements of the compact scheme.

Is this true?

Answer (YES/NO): NO